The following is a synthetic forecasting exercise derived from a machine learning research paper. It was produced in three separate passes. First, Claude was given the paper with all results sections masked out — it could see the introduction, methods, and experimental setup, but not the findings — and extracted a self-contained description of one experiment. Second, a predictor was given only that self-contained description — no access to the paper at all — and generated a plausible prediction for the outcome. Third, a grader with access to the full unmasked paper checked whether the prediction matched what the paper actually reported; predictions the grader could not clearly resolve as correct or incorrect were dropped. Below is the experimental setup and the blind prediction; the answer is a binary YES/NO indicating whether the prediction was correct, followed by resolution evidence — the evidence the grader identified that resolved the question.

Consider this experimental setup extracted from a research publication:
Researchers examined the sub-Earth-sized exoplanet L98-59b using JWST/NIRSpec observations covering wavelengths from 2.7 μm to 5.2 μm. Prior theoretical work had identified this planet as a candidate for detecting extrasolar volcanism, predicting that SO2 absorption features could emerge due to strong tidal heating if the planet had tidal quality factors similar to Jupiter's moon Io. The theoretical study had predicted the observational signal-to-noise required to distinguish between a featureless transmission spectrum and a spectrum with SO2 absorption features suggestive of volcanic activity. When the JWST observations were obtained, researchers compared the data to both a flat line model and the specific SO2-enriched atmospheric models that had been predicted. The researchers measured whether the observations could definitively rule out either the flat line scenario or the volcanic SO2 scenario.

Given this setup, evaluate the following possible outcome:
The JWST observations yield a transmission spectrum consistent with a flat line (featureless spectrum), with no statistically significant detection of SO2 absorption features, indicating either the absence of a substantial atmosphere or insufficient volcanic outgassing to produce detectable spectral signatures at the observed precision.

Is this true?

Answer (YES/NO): NO